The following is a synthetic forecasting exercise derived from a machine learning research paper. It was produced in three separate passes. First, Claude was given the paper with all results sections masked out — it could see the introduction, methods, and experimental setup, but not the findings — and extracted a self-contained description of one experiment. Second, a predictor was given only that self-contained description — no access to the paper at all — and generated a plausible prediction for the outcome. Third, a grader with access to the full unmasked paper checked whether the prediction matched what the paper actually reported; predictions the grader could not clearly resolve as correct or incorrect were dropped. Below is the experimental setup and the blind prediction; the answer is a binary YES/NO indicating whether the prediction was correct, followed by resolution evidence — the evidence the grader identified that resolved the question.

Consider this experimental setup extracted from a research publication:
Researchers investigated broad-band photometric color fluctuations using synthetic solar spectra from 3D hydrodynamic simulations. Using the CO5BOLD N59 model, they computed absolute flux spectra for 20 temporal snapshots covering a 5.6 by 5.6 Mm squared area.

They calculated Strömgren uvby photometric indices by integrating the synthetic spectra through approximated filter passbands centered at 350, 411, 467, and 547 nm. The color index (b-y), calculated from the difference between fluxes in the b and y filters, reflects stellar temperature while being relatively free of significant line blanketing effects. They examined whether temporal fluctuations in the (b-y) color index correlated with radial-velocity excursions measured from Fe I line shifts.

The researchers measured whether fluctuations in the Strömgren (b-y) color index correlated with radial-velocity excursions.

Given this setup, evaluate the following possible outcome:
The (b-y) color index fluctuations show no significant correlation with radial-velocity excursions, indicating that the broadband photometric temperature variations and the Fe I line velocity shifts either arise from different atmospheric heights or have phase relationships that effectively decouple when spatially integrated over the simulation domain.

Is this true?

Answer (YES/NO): YES